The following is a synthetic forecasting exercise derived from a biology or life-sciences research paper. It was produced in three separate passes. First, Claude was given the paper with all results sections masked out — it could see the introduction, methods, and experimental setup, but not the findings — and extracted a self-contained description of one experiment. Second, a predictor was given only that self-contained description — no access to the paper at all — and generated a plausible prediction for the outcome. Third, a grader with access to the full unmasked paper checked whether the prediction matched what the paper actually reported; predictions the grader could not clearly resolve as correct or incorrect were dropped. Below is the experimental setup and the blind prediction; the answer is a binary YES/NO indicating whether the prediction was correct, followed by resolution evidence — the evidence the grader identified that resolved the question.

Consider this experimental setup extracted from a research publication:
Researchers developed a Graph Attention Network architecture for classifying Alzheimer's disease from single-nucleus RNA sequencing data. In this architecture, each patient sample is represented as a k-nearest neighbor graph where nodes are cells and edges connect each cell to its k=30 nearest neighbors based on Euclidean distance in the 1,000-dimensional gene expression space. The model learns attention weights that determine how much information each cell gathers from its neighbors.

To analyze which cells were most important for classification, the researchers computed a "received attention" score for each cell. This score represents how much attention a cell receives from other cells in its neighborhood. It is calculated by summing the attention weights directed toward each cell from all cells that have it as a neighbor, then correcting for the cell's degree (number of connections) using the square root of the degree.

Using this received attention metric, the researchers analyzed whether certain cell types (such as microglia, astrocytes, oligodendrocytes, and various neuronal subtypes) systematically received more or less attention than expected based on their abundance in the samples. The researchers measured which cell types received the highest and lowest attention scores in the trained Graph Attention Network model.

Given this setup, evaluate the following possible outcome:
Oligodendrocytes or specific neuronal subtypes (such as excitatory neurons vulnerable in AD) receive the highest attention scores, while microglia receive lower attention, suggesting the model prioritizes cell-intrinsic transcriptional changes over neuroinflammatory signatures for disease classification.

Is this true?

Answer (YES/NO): NO